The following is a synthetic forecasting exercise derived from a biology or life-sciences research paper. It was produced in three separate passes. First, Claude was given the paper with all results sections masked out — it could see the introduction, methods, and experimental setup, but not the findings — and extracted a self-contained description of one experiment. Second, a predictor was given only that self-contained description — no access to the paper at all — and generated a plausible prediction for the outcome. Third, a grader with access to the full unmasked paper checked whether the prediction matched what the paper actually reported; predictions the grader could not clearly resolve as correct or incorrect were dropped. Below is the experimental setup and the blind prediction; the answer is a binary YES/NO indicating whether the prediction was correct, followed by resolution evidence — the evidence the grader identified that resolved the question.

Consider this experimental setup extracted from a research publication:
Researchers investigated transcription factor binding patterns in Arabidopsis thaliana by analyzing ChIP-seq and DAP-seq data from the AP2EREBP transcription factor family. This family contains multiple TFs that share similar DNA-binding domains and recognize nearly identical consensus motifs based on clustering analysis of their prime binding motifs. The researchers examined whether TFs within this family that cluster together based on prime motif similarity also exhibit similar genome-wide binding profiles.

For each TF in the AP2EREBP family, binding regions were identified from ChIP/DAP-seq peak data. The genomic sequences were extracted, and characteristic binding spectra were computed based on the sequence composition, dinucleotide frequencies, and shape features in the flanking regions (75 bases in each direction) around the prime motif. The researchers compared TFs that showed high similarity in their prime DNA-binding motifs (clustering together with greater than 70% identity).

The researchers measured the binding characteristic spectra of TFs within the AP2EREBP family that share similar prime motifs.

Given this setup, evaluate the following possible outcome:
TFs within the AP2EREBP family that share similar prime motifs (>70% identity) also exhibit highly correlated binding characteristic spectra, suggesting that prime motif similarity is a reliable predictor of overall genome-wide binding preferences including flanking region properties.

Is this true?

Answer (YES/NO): NO